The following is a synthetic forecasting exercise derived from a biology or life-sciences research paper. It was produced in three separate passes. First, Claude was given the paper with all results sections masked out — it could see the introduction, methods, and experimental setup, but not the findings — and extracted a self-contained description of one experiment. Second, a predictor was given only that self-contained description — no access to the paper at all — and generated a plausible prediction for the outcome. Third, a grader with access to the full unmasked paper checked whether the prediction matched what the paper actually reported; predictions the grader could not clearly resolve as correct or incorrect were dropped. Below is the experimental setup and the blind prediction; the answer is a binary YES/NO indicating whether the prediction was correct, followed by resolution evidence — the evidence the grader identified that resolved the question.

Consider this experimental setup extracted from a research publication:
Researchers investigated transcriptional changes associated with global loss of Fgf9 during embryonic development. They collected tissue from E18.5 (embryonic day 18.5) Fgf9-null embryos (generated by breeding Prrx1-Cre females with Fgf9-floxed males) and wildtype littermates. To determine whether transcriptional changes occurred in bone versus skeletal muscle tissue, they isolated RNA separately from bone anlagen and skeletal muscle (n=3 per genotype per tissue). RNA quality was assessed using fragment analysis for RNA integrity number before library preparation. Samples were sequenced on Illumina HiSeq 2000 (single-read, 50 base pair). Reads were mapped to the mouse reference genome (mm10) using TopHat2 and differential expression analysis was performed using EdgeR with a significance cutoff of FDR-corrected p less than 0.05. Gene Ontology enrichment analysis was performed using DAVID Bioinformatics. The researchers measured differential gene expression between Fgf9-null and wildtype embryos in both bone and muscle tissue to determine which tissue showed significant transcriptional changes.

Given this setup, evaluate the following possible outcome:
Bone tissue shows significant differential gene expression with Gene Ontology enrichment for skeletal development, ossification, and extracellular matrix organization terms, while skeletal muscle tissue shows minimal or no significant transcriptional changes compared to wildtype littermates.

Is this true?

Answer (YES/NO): NO